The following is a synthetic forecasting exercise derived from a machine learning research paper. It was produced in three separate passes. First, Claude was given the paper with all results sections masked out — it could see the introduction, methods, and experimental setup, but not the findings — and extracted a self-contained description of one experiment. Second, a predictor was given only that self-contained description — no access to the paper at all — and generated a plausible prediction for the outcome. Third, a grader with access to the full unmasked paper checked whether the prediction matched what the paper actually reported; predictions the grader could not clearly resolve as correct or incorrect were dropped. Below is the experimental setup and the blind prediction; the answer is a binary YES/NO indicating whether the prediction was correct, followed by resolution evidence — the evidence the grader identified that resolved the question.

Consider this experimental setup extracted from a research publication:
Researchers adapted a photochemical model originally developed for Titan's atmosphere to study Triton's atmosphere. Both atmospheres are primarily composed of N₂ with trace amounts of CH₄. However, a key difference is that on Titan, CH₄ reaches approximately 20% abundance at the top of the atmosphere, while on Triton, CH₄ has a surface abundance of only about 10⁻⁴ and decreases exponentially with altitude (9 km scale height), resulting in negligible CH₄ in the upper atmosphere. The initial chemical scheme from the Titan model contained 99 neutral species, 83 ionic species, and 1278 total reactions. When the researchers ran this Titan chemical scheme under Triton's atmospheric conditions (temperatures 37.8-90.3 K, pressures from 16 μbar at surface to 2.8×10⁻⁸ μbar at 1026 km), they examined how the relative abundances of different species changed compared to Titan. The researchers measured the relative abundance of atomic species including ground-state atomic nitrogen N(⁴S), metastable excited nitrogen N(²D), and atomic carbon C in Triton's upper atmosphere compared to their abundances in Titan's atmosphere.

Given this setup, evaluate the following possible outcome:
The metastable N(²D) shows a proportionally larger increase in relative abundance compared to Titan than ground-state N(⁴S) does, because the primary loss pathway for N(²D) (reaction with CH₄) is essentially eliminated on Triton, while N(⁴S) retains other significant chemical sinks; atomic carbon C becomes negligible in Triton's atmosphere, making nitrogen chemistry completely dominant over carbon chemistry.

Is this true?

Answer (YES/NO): NO